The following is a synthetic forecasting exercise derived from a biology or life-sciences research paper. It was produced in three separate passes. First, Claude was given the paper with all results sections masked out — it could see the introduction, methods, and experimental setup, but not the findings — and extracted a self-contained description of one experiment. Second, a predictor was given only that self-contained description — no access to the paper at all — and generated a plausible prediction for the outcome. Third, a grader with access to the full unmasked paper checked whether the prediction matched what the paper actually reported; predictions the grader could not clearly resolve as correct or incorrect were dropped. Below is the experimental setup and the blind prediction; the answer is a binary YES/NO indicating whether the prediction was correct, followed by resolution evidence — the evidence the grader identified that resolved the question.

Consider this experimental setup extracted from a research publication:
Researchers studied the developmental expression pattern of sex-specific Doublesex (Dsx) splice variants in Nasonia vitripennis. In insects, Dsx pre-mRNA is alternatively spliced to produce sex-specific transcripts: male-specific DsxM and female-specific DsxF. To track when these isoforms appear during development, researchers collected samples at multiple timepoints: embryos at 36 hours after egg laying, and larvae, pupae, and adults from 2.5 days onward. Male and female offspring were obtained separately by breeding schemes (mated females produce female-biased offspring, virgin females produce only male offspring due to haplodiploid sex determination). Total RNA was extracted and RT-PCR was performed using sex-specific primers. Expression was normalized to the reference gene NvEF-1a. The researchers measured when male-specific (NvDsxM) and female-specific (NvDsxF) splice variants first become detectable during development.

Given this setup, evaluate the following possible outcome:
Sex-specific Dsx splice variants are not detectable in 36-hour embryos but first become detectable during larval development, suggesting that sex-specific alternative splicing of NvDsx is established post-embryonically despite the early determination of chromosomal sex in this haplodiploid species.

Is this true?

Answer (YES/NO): NO